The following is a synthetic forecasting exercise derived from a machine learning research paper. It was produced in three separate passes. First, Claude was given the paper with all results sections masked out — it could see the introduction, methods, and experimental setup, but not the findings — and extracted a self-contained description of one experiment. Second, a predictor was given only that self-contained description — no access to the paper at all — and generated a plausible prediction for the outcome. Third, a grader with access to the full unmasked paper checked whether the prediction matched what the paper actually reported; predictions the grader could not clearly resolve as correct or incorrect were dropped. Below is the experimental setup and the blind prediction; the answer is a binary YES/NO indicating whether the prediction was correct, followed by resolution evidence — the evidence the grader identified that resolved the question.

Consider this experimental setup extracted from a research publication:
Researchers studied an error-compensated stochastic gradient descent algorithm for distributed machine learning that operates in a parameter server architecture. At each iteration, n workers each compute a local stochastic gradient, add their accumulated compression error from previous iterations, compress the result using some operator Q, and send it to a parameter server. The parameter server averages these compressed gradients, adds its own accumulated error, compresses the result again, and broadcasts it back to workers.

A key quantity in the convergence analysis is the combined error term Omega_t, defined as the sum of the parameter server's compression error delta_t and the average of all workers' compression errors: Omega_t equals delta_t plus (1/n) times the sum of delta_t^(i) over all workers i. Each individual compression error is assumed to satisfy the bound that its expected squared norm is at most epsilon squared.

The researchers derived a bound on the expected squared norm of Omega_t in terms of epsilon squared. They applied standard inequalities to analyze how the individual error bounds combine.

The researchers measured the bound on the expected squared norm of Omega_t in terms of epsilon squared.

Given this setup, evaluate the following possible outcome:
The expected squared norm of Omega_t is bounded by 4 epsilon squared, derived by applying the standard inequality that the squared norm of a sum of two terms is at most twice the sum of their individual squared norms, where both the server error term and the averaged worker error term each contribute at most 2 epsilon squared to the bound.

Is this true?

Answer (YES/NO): NO